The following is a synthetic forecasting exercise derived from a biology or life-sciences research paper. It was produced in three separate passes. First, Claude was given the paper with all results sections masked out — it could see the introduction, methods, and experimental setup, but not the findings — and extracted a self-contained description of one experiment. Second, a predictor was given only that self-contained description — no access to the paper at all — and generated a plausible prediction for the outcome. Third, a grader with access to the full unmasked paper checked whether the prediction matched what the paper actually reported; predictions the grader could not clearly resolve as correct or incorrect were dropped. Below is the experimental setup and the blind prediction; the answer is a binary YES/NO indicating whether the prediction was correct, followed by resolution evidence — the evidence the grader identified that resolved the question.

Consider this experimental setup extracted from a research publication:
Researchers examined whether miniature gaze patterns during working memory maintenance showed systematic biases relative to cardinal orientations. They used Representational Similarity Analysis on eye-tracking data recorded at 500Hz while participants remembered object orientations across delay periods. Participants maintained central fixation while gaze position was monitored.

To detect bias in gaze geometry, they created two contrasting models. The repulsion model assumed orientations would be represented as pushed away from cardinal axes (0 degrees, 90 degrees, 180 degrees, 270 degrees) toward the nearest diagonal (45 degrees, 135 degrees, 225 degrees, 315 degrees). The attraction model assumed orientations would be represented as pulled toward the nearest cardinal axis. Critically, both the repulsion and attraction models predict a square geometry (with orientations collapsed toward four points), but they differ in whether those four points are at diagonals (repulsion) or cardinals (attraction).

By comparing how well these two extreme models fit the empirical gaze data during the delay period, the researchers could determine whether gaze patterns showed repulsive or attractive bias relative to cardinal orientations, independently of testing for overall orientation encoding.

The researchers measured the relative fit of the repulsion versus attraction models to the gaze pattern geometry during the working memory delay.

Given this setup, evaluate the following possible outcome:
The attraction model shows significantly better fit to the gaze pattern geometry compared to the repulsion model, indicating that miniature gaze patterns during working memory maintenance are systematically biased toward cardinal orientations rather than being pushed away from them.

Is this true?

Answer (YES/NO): NO